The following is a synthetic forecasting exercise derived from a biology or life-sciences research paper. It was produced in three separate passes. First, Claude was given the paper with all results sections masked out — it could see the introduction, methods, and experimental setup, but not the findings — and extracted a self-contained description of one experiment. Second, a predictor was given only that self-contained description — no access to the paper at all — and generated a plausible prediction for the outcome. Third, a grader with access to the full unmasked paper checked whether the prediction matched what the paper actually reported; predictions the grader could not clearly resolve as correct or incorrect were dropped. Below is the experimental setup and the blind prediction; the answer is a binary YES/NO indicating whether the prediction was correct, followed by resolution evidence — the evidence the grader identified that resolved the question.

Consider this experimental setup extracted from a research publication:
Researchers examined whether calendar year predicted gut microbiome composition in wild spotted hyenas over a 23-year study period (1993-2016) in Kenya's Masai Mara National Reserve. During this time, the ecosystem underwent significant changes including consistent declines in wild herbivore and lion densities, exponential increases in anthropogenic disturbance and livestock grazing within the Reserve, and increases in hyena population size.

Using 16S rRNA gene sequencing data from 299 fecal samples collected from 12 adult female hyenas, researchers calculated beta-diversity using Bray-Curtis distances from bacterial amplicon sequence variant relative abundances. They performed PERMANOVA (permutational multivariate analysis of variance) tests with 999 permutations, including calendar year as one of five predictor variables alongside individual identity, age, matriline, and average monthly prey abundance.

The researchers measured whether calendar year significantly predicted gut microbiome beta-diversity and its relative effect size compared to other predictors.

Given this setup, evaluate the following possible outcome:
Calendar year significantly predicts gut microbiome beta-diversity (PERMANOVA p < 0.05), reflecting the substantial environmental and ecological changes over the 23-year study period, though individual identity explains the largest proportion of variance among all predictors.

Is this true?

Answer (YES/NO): NO